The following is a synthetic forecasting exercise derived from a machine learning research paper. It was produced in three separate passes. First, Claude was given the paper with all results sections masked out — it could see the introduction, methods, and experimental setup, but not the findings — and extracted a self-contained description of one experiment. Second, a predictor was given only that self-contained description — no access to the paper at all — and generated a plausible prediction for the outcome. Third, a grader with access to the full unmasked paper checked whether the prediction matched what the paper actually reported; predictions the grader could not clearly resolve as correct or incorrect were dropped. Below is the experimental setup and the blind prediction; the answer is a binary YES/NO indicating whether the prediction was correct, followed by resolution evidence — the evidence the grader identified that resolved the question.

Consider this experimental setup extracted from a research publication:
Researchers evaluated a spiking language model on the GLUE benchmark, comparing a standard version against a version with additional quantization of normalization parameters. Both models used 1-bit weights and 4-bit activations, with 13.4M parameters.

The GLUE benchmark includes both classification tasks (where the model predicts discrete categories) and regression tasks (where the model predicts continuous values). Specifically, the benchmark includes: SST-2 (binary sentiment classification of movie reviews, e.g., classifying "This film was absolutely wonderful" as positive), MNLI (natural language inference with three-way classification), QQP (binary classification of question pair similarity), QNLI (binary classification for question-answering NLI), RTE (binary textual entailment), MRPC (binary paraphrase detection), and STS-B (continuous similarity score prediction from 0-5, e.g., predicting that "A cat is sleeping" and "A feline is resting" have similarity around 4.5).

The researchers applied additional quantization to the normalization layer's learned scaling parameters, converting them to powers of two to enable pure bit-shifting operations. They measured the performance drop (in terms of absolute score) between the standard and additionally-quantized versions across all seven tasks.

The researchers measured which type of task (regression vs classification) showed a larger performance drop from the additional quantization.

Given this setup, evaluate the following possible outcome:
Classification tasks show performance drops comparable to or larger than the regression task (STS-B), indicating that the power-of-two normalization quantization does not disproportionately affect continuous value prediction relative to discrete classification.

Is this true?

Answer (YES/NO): NO